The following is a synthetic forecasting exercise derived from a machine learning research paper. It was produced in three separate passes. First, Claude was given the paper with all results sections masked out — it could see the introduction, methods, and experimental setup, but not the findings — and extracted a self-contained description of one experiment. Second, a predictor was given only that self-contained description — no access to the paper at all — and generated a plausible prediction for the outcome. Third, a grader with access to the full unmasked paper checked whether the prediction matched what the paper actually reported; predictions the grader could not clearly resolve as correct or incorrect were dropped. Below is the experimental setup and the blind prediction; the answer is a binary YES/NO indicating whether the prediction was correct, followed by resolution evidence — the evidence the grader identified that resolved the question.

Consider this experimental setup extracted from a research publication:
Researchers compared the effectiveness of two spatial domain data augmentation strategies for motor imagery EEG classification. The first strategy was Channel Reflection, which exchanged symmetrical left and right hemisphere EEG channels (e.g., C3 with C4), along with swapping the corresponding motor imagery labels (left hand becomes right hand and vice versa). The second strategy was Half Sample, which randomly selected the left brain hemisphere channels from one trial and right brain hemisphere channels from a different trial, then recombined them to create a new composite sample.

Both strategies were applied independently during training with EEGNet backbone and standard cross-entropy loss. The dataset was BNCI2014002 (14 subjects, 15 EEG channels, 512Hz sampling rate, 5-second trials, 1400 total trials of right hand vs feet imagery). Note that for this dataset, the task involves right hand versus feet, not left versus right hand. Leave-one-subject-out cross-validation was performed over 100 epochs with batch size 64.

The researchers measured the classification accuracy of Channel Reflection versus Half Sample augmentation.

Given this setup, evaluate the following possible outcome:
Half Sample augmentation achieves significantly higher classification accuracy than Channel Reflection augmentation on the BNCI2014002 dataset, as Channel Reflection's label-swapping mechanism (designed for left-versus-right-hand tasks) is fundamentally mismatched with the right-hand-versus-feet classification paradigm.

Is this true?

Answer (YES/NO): NO